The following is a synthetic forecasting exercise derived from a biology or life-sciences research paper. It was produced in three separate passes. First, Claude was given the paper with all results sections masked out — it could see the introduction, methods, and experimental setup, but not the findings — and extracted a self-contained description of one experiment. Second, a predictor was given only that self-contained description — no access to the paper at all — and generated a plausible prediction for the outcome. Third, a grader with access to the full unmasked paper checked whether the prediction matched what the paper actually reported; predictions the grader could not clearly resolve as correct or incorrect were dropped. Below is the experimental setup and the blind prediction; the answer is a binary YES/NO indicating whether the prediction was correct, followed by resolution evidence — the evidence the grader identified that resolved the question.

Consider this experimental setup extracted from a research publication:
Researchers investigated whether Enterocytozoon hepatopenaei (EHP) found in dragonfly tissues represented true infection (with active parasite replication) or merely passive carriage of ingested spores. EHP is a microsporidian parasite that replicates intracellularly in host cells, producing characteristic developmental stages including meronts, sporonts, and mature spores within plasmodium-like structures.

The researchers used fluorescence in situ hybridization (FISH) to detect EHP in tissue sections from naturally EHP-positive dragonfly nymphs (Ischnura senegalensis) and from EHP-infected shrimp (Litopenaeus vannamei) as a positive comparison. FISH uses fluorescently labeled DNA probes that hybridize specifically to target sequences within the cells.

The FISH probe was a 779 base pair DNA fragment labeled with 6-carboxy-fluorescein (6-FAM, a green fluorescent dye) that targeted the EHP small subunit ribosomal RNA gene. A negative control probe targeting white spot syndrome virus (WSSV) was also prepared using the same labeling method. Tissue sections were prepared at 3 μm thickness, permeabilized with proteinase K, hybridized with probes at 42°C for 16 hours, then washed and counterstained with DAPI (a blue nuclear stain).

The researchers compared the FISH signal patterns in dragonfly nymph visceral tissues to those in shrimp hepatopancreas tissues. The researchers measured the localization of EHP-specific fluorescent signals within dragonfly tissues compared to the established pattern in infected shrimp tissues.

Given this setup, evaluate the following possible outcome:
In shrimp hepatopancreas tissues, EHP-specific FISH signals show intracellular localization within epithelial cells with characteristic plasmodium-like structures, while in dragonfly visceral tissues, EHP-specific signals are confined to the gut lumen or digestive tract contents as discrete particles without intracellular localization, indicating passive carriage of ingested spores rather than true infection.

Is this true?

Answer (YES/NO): NO